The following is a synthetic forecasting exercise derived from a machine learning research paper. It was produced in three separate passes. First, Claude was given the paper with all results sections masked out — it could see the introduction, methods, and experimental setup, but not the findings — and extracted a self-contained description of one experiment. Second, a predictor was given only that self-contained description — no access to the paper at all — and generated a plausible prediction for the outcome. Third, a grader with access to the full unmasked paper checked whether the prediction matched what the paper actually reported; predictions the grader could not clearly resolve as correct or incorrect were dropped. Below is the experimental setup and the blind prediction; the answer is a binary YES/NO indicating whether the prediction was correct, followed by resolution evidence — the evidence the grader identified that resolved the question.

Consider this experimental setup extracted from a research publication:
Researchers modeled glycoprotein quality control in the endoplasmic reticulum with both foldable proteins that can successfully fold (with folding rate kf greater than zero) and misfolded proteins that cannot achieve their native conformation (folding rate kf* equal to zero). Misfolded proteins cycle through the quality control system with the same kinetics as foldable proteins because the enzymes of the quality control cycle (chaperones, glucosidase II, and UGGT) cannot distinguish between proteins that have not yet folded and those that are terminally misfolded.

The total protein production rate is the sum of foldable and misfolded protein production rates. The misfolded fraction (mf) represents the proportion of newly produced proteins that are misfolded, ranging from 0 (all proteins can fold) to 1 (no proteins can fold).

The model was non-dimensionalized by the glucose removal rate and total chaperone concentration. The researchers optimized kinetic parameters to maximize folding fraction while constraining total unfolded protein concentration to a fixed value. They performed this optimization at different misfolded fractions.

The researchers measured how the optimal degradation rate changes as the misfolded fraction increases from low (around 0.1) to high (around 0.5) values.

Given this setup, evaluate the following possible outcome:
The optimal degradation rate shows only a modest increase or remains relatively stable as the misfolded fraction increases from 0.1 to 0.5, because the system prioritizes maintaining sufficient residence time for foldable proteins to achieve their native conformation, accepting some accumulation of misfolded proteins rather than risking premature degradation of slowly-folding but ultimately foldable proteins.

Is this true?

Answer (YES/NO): YES